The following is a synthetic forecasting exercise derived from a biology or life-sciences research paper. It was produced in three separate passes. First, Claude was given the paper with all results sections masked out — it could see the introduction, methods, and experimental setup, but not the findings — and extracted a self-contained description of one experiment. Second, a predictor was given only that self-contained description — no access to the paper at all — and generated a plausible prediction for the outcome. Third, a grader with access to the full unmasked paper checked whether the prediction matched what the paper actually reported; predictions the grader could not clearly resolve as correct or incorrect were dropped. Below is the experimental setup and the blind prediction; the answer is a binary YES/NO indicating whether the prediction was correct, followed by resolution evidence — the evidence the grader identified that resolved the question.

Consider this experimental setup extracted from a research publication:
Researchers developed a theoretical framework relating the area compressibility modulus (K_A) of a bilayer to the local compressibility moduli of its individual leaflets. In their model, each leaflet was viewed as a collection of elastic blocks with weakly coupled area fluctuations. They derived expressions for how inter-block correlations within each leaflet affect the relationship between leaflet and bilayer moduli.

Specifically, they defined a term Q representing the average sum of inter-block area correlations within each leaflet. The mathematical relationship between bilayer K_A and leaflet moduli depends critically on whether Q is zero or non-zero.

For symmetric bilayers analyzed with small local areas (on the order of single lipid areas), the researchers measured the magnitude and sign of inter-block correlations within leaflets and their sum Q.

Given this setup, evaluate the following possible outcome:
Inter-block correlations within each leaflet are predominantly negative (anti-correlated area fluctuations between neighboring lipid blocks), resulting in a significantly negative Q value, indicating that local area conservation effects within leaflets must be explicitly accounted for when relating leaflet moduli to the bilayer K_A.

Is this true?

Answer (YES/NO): NO